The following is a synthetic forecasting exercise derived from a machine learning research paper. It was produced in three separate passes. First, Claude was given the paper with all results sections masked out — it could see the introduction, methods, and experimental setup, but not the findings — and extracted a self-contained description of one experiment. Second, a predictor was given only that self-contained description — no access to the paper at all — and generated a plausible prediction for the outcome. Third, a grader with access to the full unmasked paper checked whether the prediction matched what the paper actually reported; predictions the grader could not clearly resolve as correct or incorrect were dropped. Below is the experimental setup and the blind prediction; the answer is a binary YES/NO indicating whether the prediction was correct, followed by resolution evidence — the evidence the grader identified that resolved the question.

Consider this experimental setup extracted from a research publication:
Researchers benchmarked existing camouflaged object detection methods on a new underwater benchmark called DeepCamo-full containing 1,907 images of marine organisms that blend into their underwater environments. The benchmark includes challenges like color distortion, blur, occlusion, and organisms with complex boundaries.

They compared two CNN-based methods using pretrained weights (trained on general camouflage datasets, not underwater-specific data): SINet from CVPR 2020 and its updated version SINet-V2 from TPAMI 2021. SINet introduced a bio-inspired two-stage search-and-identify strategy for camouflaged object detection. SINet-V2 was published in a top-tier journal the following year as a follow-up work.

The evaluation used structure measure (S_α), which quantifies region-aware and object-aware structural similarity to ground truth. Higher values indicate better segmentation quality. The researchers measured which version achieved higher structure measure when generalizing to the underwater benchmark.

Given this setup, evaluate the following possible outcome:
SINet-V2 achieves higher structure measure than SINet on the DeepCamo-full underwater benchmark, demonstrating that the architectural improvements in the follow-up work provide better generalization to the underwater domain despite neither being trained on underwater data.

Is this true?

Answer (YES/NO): NO